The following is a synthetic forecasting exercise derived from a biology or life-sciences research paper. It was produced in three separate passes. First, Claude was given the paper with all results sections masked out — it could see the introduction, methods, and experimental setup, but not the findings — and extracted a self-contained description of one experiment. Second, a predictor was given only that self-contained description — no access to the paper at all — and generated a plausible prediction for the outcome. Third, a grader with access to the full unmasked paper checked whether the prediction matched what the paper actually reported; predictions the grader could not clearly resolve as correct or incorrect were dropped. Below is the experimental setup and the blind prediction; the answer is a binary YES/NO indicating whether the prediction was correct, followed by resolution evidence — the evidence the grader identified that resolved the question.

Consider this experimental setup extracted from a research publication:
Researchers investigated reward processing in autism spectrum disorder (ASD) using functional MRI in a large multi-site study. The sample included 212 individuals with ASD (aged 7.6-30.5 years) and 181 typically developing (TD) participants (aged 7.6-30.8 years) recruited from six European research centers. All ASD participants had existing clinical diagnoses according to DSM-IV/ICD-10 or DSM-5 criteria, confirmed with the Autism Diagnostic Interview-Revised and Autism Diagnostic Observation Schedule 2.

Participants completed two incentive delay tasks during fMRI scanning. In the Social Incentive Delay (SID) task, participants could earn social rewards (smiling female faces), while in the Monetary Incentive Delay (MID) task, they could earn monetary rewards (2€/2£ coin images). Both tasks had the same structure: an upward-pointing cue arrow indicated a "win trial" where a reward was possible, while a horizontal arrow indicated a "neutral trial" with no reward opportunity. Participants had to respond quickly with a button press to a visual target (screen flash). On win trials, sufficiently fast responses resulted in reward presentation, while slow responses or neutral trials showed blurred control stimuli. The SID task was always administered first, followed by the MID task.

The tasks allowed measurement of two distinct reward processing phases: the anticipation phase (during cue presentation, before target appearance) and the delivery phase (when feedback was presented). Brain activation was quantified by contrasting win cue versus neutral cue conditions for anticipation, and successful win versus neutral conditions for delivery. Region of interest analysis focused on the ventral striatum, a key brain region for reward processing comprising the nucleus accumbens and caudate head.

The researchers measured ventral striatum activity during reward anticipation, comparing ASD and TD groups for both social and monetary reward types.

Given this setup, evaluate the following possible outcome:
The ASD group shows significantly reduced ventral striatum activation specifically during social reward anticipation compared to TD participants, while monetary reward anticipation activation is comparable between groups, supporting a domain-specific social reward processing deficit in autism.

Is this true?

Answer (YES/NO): NO